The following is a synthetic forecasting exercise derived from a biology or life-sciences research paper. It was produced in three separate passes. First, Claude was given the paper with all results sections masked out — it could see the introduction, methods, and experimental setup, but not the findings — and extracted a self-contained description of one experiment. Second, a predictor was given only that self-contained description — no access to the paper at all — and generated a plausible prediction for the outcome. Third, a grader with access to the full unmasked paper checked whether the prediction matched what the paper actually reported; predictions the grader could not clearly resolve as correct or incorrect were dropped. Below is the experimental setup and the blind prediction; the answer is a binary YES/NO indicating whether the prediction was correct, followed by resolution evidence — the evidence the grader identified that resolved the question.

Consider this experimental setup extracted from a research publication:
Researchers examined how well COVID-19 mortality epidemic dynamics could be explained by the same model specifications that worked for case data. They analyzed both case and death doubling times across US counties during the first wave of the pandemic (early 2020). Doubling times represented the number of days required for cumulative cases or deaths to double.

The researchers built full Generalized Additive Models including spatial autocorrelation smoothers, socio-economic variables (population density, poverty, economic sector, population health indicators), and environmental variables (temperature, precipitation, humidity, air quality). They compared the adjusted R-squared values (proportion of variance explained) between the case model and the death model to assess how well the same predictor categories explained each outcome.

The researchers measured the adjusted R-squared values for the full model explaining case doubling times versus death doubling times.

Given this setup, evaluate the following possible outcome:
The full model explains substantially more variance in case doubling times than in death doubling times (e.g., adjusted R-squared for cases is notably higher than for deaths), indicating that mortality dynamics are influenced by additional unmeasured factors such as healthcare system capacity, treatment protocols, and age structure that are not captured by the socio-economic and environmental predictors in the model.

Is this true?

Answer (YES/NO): YES